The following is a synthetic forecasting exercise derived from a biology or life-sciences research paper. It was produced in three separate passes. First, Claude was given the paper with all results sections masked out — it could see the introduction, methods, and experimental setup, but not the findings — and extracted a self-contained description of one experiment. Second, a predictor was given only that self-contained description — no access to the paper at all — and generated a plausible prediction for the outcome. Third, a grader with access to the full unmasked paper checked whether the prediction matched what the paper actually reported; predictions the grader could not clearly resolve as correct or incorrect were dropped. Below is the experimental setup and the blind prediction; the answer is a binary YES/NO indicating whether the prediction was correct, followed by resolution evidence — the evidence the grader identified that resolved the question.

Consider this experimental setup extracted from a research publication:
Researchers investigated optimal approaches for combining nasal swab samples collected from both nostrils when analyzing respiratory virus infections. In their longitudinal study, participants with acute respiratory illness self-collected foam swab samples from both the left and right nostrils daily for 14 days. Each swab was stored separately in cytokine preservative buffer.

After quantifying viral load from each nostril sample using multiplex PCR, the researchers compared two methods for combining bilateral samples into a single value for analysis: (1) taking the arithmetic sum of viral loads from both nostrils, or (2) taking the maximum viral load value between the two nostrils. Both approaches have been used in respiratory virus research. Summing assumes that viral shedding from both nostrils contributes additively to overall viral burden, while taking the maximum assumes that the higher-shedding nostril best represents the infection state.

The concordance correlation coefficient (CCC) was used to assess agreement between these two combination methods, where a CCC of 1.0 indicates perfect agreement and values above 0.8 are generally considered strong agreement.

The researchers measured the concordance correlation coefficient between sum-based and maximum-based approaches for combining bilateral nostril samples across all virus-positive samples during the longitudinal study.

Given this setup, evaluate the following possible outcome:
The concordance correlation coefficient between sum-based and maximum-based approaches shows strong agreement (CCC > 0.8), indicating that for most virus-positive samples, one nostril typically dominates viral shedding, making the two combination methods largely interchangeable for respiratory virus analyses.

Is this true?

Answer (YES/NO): YES